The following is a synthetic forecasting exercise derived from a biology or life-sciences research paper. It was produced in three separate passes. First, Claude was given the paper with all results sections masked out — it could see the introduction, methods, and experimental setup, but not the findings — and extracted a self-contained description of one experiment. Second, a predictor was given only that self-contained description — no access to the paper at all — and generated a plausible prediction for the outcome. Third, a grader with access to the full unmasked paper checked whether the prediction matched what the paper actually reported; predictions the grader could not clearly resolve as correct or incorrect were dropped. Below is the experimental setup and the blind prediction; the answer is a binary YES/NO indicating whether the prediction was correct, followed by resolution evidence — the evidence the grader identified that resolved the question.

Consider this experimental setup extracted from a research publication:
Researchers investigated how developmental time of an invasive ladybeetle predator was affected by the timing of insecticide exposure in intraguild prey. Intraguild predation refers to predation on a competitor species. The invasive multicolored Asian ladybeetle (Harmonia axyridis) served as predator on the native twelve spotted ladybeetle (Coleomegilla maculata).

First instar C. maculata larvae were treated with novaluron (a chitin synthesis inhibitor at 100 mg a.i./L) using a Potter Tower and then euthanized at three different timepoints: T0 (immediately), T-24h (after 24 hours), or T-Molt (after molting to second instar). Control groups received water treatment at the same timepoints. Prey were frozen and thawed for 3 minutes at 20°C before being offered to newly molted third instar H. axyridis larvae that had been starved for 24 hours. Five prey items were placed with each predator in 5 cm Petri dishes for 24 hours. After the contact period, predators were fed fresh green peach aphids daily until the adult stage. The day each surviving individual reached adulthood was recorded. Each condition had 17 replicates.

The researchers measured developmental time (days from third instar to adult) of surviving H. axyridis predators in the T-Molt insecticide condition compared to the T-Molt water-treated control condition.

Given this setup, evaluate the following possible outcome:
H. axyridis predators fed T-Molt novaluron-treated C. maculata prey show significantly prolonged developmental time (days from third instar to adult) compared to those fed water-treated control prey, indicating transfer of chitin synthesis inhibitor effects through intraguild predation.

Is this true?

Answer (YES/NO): NO